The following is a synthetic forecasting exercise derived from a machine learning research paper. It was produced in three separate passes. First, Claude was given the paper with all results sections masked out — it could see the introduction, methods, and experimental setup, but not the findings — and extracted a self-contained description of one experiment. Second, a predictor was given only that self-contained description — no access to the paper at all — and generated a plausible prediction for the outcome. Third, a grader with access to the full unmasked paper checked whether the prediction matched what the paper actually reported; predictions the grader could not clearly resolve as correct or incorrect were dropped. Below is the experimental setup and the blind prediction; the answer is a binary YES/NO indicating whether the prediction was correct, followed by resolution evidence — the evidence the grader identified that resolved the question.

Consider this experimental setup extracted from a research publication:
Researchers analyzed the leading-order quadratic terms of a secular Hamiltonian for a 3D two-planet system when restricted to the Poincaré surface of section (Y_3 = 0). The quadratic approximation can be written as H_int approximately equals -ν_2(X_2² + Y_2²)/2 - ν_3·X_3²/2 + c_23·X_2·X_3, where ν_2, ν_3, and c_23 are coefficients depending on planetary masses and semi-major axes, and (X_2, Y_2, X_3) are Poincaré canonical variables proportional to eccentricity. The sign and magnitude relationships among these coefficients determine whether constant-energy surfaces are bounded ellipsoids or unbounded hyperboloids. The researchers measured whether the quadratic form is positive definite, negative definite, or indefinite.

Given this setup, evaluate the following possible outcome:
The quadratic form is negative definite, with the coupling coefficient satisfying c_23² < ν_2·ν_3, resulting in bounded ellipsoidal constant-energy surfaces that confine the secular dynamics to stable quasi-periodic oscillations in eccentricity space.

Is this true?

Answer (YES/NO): YES